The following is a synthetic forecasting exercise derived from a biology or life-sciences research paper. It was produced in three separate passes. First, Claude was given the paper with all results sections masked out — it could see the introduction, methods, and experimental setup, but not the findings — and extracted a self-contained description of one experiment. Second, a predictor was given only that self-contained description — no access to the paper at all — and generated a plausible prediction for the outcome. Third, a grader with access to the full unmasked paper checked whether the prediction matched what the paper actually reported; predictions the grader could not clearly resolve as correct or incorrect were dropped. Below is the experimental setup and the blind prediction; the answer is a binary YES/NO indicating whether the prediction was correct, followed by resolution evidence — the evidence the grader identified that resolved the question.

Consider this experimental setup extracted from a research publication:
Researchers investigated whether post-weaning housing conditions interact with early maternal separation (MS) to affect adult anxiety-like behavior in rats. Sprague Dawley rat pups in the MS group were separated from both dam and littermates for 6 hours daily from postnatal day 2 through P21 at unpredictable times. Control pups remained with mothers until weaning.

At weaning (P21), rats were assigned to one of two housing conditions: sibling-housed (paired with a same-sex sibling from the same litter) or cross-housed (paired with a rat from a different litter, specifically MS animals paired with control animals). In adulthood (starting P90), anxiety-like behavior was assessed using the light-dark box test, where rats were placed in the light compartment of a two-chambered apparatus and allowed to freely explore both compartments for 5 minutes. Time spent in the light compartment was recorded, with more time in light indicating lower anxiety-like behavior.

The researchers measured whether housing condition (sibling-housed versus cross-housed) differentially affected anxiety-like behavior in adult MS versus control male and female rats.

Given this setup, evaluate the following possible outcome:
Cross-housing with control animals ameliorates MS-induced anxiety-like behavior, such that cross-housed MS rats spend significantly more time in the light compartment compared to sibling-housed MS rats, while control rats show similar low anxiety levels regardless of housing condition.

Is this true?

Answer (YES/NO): NO